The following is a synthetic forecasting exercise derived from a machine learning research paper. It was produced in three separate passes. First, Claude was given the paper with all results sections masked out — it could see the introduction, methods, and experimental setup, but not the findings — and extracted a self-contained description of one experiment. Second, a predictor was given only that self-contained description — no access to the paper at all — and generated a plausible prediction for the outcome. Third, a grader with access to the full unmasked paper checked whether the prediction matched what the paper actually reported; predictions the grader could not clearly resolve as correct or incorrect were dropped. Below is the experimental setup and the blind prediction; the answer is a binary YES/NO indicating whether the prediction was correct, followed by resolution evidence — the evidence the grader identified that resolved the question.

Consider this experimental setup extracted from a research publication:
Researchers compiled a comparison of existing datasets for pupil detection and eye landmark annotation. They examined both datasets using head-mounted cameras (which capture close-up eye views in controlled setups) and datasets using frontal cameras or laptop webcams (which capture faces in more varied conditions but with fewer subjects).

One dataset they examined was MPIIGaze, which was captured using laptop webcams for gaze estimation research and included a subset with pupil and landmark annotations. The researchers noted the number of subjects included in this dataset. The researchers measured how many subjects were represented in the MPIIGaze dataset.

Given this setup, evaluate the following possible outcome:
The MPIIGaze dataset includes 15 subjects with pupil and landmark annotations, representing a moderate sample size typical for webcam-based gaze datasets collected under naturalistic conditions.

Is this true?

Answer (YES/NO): YES